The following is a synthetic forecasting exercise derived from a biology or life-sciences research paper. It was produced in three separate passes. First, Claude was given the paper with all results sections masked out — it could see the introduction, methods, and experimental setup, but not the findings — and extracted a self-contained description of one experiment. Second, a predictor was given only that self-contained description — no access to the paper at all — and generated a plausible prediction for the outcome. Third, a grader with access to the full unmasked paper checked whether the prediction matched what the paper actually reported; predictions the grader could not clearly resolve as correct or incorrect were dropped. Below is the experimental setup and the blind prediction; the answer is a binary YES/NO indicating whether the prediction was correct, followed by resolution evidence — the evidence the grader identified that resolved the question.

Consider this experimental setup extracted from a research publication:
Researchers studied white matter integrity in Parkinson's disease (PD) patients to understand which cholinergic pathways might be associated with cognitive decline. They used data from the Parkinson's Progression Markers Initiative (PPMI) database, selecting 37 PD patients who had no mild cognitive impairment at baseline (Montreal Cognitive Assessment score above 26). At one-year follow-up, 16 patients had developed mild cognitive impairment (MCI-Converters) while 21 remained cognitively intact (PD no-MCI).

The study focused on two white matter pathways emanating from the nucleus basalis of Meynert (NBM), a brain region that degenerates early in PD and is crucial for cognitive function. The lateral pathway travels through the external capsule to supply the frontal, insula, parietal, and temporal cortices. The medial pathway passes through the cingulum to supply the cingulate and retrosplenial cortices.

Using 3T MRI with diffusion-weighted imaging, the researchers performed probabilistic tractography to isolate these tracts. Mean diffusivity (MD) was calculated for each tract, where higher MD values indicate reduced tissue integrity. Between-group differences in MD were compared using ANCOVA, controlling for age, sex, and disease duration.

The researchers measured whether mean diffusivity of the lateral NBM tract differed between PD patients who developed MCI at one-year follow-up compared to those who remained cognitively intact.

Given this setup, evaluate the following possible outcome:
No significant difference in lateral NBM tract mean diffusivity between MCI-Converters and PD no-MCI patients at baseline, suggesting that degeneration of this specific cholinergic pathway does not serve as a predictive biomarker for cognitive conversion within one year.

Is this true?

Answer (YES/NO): NO